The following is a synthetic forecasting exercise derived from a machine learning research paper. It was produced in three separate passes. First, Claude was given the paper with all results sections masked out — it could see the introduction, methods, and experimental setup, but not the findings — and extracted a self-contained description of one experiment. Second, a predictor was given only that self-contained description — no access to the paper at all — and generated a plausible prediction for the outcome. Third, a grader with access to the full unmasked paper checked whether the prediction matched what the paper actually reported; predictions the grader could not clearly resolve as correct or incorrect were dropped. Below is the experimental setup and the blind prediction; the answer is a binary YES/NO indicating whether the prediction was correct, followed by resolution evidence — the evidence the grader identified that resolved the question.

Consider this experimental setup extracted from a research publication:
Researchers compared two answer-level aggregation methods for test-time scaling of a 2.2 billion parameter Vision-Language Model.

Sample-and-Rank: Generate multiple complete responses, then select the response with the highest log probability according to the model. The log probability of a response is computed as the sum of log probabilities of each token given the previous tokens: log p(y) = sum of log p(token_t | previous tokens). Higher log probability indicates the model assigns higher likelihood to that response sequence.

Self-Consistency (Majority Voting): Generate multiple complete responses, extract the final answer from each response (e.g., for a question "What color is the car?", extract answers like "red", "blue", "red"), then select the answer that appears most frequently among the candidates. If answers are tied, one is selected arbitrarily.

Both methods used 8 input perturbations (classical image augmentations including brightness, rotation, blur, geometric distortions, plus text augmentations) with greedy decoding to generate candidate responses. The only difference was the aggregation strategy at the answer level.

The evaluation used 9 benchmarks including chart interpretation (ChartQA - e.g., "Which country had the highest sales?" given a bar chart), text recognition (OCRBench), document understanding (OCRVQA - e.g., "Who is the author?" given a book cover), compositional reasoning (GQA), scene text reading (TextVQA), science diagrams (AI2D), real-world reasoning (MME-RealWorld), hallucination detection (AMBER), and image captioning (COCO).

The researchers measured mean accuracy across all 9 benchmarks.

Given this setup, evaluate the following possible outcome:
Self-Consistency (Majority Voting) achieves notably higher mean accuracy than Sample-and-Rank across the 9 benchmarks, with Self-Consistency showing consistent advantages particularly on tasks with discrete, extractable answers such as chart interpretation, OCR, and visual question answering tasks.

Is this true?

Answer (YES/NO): NO